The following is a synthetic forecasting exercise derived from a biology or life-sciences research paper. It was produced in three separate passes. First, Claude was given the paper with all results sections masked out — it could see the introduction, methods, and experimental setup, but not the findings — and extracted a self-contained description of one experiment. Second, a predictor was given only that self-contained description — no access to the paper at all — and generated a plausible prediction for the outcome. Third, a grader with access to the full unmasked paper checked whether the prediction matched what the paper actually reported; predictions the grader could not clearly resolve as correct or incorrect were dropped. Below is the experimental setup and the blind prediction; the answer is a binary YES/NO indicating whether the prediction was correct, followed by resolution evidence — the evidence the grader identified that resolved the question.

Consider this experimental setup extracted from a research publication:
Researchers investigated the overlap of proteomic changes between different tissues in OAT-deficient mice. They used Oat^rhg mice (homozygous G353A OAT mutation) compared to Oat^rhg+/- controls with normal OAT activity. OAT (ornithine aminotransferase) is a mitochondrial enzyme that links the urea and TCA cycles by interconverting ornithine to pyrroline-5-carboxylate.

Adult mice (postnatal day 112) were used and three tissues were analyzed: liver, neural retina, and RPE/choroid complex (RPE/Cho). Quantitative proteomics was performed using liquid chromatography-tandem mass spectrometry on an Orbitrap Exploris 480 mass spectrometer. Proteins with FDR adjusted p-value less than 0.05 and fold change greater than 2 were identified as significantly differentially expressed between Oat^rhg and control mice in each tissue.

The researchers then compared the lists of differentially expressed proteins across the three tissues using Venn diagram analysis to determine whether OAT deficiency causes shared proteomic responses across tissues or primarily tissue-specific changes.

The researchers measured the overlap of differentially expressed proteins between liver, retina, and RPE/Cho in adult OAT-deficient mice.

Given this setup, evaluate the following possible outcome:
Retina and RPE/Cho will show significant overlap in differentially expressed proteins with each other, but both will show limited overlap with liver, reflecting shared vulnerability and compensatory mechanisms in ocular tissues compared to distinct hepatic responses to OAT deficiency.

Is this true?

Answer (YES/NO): NO